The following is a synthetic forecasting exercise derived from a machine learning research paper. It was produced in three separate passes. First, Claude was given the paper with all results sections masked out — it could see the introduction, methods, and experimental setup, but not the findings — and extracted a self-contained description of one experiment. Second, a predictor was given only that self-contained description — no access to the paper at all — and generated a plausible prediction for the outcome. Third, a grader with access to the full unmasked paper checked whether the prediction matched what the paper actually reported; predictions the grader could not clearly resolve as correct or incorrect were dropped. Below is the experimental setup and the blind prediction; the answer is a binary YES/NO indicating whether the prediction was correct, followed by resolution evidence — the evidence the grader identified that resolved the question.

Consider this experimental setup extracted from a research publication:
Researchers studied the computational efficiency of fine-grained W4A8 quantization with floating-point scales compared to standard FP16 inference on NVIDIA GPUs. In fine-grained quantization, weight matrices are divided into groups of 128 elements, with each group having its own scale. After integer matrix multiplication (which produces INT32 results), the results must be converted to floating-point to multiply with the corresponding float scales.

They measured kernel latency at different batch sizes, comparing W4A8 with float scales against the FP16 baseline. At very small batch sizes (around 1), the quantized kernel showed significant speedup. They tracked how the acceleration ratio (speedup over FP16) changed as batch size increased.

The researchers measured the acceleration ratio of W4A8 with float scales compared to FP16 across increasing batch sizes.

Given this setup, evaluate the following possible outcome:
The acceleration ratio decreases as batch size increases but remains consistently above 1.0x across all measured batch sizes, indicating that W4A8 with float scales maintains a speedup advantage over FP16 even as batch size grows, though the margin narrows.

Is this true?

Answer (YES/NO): NO